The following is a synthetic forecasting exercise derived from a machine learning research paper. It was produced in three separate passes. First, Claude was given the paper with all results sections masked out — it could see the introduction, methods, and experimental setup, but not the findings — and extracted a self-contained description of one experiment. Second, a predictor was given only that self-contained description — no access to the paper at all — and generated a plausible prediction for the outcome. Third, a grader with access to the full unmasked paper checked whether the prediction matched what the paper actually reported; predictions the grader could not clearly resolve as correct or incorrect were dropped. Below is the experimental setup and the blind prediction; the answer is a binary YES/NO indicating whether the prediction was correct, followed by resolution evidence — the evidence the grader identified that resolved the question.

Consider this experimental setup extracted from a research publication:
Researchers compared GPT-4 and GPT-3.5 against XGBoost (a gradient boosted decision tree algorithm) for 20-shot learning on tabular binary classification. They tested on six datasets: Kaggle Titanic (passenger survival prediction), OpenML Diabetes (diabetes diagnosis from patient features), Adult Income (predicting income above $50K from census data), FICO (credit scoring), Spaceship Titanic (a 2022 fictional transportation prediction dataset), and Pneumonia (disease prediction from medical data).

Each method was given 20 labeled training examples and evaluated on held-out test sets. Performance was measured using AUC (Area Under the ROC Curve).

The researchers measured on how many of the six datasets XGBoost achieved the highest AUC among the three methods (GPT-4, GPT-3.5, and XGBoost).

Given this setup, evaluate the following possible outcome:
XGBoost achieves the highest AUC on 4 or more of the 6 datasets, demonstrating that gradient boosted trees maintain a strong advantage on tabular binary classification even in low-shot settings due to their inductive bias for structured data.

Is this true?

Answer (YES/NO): YES